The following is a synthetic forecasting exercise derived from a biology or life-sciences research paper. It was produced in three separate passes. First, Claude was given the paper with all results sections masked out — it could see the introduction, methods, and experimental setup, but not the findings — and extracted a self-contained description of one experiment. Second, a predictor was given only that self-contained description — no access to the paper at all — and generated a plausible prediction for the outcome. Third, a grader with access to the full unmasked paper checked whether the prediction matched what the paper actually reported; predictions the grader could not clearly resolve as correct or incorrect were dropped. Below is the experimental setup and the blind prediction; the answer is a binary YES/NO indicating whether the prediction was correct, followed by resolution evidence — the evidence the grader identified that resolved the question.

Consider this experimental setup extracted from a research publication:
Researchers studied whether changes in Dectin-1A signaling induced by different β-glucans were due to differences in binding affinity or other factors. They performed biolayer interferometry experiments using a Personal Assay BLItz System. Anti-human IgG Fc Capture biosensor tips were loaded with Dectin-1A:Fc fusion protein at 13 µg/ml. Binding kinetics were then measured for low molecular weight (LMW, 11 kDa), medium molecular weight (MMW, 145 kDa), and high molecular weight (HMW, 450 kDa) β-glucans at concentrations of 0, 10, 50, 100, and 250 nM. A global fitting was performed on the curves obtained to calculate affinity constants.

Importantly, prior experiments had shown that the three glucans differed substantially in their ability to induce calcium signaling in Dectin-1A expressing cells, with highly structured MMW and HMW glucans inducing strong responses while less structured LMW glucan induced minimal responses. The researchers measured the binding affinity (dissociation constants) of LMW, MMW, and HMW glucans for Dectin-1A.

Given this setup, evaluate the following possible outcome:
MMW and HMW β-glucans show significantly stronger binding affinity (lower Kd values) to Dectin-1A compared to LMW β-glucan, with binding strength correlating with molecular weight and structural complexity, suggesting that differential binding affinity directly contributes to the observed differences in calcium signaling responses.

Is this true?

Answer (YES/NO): NO